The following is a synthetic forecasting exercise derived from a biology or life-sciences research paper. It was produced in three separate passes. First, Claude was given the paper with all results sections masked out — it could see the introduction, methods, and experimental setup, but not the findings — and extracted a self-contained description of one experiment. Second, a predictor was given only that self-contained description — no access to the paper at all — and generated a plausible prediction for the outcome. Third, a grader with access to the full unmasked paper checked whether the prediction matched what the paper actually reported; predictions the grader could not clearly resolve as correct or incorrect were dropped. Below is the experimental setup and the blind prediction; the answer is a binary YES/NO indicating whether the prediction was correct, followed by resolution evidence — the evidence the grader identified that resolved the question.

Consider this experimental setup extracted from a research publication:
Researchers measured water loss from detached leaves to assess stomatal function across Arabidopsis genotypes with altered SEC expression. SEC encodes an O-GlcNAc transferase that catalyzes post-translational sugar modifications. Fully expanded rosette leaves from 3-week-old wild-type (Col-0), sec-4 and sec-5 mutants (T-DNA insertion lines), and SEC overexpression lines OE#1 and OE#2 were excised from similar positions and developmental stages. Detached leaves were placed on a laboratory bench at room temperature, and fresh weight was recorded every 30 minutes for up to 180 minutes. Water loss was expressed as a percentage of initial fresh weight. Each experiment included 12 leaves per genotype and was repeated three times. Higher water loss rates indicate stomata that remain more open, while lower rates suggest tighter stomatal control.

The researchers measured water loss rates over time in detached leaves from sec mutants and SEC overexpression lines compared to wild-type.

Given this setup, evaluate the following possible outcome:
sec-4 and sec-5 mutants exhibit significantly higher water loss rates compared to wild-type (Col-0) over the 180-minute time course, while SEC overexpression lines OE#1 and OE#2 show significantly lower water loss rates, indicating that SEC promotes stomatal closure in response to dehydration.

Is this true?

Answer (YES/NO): NO